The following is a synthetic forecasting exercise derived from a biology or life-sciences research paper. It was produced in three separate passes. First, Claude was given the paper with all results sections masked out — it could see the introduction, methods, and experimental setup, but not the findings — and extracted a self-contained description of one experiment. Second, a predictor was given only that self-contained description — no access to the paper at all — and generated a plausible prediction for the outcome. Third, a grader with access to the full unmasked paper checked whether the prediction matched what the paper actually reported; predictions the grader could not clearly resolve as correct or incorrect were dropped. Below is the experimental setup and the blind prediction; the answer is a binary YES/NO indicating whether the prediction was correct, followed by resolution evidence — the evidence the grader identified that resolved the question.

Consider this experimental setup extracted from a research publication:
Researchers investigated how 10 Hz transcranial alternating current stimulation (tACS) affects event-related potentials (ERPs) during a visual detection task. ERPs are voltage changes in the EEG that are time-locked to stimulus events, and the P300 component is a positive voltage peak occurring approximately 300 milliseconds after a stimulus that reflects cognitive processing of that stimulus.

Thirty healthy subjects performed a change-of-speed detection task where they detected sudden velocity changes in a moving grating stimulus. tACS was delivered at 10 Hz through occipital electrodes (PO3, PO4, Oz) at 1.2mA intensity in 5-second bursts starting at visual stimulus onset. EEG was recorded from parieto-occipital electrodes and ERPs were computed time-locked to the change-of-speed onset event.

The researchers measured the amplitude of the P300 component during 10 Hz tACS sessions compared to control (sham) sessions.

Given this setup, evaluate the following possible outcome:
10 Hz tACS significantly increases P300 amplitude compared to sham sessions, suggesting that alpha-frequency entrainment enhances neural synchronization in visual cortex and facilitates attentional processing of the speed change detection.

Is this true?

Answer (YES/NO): NO